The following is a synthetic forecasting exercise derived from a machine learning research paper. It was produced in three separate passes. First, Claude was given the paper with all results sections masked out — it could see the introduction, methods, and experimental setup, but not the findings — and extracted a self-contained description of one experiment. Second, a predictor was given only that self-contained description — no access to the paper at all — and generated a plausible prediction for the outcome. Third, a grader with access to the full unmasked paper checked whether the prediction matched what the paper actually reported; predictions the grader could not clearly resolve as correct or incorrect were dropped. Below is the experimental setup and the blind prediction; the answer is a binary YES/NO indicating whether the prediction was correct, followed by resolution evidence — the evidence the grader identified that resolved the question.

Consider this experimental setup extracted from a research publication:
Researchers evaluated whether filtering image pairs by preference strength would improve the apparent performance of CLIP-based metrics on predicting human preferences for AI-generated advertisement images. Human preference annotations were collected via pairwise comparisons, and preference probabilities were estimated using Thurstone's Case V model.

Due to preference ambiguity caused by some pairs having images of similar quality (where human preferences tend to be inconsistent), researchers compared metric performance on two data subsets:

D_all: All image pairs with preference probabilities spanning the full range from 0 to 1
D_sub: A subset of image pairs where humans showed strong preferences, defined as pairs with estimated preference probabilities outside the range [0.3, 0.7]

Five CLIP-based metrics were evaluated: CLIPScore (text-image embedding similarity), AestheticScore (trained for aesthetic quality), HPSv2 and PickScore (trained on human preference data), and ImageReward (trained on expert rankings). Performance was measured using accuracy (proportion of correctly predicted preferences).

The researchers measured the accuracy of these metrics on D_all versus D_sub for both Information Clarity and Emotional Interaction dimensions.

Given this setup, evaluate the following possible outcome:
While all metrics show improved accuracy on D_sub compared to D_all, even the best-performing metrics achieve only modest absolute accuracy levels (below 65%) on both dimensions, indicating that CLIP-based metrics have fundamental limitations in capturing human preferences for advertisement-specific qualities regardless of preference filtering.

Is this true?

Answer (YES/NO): NO